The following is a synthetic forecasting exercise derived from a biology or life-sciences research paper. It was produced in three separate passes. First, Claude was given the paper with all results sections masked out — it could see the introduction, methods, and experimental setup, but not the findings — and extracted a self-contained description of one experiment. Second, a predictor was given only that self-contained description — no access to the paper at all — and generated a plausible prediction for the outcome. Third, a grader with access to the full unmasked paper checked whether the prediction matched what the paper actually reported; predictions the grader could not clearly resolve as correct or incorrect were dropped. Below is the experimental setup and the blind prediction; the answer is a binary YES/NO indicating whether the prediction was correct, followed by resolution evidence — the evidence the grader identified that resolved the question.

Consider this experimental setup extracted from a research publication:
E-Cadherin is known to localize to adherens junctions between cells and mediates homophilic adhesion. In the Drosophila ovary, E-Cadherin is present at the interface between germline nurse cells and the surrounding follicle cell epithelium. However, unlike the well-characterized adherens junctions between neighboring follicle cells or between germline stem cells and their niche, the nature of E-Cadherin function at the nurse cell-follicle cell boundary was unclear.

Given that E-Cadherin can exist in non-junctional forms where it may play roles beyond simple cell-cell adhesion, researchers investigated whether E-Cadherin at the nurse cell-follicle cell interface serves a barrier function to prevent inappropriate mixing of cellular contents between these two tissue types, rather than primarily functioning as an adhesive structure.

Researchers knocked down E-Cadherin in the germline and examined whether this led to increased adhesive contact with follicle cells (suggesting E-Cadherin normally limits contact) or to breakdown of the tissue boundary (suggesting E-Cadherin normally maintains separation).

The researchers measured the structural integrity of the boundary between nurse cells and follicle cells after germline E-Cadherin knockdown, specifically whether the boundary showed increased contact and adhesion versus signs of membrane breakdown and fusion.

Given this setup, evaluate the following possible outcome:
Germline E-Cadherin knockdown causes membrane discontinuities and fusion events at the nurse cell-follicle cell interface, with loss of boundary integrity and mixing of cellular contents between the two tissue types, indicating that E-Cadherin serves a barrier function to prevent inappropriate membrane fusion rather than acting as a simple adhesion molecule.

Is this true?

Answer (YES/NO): YES